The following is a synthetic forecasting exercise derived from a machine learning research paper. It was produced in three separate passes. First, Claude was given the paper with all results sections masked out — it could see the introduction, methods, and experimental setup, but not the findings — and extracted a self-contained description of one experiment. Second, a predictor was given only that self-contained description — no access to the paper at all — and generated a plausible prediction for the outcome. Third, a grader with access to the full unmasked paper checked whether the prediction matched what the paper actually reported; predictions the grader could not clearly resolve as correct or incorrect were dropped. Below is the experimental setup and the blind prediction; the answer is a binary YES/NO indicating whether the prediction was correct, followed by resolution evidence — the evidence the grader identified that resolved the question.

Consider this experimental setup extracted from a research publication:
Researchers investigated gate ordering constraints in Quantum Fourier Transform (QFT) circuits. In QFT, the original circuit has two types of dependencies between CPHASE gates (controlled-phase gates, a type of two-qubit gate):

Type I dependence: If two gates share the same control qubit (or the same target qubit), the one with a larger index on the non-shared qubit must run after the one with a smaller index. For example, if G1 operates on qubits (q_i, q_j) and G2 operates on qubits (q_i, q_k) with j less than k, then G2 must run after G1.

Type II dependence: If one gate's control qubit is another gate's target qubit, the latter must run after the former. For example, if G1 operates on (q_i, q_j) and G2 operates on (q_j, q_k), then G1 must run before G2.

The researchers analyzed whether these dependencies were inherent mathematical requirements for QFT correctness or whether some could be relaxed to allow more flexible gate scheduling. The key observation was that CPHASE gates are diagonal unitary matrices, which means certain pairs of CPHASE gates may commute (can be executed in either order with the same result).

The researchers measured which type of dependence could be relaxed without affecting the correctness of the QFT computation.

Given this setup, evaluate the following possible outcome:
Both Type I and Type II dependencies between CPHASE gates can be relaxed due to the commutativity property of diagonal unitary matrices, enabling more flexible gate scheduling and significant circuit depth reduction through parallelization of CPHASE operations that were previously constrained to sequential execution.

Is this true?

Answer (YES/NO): NO